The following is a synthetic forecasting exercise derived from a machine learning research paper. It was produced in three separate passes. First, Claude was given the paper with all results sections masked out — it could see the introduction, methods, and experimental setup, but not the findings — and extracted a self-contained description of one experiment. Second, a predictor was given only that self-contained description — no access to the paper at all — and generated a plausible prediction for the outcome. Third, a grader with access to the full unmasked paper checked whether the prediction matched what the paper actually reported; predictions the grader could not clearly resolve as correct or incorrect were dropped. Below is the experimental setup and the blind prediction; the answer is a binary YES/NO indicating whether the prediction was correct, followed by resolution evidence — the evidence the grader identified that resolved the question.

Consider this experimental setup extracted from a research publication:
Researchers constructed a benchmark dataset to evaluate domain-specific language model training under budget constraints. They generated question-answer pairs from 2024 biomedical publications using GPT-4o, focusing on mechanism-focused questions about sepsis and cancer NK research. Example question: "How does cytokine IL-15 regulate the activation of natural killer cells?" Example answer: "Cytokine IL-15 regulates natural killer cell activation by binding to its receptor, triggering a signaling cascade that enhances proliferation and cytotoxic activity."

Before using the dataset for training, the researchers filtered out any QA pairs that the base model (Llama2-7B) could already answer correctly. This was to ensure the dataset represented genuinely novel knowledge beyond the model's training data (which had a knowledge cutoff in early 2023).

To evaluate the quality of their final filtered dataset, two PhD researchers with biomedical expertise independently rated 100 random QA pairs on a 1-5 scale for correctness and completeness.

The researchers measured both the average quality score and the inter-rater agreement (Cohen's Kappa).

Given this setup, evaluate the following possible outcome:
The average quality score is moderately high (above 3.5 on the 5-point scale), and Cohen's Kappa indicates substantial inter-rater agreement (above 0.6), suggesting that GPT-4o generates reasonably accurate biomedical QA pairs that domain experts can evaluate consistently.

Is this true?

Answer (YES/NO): YES